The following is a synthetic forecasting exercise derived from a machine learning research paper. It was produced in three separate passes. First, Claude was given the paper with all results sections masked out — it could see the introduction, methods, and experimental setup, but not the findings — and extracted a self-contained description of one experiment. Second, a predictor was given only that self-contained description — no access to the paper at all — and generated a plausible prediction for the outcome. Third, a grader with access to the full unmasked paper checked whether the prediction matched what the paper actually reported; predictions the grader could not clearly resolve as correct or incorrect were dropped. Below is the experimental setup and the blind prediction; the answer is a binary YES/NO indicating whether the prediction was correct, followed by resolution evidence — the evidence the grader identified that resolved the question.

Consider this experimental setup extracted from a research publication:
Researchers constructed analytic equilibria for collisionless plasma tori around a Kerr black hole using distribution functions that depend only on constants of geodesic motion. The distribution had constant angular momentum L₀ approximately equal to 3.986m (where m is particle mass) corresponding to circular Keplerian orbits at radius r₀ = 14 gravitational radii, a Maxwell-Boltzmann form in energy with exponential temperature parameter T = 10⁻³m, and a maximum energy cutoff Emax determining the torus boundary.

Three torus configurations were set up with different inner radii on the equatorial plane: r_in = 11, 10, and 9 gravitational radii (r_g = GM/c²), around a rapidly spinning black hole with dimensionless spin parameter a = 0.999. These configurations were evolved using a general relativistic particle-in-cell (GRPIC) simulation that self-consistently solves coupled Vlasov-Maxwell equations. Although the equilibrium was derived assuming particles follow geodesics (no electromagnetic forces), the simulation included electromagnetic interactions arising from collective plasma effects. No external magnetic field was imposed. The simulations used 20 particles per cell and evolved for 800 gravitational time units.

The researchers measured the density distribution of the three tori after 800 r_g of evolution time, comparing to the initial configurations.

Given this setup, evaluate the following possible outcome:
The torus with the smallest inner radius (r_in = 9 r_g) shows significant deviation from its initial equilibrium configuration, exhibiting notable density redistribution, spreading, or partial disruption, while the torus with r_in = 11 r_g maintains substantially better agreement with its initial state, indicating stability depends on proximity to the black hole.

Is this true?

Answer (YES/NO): NO